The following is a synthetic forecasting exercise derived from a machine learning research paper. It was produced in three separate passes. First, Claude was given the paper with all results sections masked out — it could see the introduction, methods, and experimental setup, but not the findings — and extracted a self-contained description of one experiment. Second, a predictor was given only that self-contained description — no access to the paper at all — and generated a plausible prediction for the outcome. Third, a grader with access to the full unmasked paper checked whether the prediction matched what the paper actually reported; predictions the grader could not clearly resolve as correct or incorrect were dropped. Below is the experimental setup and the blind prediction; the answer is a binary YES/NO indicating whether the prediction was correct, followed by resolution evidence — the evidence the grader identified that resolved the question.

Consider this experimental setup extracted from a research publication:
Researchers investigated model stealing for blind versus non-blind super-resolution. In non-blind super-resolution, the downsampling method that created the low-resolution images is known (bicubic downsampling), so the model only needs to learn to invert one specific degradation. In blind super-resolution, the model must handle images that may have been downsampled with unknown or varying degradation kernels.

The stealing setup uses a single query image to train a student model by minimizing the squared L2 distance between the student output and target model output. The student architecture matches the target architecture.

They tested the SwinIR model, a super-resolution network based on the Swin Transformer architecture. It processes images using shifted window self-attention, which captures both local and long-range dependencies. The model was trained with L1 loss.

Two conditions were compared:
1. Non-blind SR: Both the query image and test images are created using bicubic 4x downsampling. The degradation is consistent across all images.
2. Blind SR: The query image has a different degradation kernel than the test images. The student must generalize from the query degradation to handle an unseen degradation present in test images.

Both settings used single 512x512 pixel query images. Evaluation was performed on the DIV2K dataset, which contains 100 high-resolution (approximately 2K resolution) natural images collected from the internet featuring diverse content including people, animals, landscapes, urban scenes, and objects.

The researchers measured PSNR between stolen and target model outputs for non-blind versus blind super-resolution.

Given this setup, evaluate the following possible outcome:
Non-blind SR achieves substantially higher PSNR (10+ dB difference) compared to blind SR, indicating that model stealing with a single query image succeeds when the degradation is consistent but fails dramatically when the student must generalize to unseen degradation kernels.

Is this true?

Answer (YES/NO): NO